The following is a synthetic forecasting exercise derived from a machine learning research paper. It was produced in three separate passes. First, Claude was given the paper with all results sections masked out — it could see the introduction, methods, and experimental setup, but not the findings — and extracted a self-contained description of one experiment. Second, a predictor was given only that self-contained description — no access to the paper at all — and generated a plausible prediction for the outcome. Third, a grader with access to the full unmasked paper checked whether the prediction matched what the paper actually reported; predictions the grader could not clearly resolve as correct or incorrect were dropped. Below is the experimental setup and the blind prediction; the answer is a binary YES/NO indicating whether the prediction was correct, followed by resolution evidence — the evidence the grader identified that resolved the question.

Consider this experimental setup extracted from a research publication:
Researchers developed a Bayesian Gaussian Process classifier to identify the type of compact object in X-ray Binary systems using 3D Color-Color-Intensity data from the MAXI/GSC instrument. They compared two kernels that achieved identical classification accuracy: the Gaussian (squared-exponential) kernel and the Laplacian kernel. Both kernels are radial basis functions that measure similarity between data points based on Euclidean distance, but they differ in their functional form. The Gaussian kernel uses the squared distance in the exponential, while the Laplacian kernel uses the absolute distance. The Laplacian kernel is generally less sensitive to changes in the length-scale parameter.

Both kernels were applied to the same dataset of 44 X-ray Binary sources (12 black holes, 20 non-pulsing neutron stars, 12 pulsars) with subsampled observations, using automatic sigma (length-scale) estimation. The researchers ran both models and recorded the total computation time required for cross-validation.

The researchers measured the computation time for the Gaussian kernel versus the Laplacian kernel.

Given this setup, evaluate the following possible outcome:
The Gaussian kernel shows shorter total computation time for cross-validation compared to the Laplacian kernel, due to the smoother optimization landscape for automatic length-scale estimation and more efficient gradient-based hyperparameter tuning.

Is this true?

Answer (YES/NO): NO